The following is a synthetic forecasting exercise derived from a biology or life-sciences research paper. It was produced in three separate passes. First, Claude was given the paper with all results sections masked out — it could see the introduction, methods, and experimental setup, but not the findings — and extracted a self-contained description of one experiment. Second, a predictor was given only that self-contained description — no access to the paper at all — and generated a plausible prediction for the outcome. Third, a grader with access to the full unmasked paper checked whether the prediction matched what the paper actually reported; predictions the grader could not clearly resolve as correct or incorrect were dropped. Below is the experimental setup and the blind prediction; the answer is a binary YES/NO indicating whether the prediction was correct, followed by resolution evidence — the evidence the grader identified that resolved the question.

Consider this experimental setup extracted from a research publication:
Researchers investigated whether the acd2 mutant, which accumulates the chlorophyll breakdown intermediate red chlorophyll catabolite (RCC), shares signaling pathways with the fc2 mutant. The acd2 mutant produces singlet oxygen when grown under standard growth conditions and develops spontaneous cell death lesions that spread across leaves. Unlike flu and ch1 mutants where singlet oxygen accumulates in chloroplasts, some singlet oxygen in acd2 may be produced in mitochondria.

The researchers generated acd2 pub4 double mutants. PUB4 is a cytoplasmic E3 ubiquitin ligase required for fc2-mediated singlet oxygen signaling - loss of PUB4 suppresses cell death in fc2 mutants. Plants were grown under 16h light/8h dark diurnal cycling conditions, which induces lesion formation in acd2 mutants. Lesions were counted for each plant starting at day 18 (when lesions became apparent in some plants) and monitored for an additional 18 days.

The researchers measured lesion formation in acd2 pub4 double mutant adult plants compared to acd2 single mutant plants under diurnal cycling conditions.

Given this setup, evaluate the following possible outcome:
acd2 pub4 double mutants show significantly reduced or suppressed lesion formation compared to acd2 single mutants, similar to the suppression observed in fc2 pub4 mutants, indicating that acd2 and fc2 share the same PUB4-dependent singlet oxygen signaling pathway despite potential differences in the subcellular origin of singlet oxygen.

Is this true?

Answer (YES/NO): YES